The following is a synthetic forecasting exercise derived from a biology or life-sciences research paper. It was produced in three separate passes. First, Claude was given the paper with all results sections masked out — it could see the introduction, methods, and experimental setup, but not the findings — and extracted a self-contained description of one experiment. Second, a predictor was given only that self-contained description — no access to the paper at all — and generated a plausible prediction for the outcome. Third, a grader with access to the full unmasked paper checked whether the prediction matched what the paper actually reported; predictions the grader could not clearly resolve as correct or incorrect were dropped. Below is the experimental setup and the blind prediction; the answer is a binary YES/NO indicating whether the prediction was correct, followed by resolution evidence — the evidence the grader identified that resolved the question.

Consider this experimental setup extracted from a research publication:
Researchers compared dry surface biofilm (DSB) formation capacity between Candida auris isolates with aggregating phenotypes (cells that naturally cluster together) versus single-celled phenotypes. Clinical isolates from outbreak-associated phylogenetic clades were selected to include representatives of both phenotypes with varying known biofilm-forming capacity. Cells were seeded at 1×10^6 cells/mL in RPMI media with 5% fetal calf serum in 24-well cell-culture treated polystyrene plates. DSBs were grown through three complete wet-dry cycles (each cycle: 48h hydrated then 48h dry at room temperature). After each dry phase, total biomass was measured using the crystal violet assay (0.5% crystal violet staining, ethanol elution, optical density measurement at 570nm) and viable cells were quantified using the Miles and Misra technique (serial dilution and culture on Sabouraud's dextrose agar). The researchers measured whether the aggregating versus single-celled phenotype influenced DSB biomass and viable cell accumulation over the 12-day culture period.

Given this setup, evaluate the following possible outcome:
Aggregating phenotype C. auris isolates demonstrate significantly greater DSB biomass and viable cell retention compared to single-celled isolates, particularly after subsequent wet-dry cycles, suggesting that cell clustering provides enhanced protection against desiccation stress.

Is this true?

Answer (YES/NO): NO